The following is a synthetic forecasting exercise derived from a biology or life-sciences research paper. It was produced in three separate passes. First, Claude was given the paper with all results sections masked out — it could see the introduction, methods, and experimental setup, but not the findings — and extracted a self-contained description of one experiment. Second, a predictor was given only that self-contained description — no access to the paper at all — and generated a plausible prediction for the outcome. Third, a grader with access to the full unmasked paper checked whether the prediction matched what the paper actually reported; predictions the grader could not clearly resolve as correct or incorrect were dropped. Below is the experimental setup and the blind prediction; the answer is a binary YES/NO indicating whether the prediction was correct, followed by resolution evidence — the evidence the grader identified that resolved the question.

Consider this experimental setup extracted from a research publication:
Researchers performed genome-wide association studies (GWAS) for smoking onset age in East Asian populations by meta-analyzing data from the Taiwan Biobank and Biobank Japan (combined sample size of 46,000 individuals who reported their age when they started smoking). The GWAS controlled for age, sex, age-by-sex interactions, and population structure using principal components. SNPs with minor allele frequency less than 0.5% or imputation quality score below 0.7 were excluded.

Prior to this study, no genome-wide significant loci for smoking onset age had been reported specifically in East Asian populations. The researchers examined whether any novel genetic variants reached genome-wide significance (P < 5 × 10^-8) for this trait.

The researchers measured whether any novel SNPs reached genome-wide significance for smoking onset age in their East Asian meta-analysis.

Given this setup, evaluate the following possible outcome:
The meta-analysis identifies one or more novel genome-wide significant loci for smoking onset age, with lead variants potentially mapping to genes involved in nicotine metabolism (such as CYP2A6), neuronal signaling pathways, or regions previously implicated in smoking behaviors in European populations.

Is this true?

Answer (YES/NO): NO